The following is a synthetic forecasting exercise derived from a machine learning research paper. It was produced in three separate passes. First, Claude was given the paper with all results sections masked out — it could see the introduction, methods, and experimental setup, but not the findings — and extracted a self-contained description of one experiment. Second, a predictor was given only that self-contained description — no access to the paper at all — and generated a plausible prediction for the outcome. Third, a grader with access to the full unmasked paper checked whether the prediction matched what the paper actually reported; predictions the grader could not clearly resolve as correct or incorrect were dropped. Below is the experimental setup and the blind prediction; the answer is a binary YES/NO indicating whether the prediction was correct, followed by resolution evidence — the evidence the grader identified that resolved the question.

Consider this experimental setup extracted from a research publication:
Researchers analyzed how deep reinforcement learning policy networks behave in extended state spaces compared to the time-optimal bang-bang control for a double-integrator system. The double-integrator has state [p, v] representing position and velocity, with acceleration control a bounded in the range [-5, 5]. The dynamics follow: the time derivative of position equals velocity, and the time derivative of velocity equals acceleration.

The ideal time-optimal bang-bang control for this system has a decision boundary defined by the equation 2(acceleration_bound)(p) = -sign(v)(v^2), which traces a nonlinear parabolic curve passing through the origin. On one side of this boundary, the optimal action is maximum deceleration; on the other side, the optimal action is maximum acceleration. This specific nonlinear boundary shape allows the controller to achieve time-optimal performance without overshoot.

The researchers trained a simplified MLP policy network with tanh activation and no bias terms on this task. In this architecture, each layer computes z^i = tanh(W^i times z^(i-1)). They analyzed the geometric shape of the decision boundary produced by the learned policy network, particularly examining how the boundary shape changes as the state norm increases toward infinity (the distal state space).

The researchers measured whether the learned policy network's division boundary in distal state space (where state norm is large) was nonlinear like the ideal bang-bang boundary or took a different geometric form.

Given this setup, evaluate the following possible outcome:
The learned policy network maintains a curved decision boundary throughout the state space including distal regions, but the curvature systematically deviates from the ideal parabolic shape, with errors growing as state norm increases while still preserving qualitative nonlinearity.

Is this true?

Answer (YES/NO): NO